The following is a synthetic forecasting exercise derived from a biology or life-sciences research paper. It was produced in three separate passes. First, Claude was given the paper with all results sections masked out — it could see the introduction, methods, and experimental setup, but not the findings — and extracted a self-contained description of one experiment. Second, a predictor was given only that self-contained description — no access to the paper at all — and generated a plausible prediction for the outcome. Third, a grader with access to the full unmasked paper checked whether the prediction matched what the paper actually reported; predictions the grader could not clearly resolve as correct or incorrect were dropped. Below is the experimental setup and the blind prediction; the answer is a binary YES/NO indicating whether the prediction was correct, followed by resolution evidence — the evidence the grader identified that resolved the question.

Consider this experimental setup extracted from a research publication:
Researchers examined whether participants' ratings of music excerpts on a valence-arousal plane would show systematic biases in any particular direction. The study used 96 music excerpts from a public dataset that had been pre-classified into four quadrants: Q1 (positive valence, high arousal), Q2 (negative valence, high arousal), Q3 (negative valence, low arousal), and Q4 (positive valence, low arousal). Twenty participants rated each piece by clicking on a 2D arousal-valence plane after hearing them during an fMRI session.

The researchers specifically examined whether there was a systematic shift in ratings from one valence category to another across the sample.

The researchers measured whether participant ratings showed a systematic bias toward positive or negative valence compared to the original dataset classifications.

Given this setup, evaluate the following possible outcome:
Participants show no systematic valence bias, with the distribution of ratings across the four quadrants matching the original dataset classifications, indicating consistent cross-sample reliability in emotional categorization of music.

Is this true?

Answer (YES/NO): NO